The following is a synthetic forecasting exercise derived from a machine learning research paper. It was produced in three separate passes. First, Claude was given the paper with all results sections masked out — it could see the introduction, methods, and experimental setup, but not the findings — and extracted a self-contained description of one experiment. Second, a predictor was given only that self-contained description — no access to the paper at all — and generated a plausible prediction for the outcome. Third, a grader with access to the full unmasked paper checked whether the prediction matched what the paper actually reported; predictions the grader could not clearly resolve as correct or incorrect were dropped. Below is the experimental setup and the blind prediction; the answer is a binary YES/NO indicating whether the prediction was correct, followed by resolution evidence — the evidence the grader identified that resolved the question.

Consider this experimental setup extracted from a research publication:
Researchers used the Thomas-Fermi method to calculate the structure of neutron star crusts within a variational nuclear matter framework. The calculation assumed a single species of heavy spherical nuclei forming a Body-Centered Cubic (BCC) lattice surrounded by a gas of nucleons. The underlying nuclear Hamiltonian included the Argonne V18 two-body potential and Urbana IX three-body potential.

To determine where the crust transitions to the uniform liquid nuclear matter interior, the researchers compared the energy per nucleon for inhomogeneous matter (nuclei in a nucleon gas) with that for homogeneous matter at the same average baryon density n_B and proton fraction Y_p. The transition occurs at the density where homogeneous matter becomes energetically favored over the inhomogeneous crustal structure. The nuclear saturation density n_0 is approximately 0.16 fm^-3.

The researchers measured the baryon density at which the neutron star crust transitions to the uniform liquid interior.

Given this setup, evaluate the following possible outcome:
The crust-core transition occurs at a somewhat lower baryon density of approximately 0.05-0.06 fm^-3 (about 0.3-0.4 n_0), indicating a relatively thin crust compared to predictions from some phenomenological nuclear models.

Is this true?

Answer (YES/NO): NO